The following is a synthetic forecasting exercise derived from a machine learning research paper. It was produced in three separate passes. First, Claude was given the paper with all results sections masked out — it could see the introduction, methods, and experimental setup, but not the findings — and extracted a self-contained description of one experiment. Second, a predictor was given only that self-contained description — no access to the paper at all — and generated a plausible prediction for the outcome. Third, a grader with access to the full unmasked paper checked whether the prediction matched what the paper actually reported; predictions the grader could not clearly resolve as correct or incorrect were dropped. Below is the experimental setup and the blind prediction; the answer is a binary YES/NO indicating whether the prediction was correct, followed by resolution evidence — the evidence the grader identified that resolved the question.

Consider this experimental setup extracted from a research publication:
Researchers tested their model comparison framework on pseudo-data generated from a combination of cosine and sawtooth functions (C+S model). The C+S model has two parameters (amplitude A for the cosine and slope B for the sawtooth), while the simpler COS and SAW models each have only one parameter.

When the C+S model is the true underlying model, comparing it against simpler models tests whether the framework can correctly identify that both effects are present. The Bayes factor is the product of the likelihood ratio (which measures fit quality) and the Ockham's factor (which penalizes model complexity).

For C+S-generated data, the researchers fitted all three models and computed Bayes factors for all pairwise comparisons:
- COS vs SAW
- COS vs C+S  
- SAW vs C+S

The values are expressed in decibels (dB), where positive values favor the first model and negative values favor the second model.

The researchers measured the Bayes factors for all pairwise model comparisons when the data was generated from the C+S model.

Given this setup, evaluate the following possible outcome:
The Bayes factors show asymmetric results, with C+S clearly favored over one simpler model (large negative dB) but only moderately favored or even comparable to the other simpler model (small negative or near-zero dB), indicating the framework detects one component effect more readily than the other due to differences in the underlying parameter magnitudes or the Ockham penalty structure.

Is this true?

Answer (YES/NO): YES